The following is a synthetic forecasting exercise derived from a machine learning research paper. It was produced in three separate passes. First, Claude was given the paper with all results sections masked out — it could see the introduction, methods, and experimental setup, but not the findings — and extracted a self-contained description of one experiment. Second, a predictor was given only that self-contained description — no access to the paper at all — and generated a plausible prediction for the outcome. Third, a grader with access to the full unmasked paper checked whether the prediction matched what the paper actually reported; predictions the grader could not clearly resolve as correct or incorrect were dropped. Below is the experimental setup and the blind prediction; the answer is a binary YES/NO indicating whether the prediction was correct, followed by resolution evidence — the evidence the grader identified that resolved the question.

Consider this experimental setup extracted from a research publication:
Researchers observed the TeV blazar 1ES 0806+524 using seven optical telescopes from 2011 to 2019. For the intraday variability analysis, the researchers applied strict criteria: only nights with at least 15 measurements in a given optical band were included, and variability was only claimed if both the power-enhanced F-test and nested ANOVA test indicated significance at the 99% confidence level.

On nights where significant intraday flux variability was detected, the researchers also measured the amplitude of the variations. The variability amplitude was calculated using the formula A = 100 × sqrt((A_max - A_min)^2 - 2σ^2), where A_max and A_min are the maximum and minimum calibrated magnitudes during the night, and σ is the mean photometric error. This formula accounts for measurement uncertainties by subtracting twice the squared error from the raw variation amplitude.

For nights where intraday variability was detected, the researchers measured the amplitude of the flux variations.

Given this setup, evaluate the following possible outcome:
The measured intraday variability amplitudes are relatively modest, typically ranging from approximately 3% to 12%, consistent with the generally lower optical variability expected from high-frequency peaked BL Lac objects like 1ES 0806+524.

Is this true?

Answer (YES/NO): YES